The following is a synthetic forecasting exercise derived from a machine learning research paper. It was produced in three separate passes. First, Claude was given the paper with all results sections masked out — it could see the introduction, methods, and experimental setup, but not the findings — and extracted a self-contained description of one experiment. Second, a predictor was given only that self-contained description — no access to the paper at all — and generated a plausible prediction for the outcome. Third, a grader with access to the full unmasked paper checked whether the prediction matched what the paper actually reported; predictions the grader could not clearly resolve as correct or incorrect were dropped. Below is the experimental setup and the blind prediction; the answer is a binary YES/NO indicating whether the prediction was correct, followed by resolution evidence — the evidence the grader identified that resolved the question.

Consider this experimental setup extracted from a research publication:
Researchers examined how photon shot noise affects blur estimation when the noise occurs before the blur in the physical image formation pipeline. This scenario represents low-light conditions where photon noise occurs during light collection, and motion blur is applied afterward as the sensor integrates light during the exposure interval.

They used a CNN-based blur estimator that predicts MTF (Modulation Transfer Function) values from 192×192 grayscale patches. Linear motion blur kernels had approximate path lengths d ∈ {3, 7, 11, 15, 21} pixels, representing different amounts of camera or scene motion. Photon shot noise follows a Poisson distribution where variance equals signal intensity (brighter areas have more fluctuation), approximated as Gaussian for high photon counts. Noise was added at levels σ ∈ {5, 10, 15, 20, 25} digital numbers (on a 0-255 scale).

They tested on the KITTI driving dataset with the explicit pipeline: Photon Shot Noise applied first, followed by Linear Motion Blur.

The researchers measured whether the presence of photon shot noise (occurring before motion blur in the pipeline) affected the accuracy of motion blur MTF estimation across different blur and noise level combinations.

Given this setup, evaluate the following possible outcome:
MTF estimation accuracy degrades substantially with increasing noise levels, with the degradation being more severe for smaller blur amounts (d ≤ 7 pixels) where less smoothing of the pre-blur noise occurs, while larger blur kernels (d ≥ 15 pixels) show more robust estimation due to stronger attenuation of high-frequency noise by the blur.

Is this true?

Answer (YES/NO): NO